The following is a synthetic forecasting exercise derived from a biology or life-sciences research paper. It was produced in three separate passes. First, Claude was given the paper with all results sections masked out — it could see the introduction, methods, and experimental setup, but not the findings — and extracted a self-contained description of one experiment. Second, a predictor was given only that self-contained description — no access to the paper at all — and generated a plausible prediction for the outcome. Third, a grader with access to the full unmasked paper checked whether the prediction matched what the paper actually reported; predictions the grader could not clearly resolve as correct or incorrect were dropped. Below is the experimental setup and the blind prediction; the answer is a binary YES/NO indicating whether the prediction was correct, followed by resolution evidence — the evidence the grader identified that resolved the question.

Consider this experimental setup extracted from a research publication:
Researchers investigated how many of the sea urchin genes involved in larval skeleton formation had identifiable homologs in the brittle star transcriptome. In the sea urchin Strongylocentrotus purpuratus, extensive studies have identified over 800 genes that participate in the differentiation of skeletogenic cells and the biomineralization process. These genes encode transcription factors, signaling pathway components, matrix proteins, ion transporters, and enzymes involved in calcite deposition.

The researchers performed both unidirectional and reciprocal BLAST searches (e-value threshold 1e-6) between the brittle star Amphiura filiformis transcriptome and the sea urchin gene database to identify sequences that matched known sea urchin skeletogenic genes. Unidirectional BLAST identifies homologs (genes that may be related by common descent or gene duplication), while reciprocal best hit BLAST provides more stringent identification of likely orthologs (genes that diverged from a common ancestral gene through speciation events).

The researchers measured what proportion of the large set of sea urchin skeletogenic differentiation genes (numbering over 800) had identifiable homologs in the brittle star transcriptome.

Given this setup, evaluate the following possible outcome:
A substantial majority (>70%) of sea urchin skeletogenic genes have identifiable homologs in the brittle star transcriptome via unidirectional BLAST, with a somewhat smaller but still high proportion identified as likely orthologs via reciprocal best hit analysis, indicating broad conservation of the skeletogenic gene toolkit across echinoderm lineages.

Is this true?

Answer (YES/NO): NO